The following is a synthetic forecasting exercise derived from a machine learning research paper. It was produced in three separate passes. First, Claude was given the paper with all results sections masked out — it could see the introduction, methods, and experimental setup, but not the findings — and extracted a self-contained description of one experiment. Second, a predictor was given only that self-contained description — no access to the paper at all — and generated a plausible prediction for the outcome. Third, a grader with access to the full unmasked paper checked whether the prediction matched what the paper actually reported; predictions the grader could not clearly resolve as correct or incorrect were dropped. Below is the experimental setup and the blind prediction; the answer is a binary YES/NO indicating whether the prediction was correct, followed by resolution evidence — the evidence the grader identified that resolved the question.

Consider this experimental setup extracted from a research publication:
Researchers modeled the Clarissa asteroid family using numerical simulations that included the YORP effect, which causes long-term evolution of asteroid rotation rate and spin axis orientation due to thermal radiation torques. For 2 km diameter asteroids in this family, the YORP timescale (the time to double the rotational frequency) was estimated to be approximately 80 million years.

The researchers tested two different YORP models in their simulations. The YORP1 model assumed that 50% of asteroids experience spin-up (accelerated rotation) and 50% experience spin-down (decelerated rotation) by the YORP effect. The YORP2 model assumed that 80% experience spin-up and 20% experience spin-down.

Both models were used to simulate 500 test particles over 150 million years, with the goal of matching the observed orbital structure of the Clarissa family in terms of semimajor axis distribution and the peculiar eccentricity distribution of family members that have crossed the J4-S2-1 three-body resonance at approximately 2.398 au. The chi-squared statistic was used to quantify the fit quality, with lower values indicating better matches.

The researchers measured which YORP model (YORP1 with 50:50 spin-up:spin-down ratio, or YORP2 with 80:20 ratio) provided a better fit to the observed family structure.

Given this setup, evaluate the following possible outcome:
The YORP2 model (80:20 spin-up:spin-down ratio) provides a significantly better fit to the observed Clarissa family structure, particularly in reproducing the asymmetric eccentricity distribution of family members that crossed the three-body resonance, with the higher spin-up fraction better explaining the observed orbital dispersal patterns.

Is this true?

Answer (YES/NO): YES